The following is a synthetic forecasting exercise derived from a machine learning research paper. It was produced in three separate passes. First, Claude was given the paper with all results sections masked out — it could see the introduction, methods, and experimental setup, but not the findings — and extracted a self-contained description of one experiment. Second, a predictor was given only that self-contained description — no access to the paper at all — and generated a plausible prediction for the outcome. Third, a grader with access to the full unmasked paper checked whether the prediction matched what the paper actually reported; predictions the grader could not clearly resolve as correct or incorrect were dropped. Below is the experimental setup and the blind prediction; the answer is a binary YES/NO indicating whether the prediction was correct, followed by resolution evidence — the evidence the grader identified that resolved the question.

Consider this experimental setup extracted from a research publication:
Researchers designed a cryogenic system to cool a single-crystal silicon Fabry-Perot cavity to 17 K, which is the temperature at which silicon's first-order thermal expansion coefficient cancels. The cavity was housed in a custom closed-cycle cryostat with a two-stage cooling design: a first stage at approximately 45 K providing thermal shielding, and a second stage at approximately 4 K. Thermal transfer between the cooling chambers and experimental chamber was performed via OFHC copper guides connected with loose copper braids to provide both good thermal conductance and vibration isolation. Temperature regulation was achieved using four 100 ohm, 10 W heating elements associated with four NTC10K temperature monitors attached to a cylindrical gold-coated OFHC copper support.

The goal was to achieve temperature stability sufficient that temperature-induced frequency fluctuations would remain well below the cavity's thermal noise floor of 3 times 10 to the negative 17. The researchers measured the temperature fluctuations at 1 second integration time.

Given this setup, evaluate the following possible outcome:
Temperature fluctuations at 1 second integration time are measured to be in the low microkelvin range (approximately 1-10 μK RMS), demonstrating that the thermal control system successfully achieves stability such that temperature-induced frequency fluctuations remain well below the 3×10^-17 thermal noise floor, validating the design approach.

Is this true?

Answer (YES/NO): NO